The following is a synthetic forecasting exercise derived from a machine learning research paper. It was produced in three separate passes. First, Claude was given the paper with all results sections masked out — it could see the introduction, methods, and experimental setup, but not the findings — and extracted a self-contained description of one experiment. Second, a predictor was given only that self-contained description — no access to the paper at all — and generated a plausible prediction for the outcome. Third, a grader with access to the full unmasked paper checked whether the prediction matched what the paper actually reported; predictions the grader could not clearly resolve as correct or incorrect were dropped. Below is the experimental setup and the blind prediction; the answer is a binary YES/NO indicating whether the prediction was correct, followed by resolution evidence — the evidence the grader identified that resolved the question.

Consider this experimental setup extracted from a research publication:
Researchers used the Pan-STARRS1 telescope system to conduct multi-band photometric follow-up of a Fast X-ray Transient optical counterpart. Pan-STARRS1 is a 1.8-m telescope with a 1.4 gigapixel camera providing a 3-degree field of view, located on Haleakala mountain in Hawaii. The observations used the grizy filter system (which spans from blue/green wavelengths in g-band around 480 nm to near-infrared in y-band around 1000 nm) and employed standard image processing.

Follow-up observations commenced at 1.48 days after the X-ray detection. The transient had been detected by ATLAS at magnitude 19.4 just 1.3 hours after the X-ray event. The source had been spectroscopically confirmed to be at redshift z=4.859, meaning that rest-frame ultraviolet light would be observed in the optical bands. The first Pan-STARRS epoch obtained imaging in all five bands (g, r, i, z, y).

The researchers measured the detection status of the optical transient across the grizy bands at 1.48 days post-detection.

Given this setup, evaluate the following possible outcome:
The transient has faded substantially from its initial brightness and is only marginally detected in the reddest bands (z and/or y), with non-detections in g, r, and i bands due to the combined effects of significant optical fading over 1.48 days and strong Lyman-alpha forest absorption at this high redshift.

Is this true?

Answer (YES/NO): NO